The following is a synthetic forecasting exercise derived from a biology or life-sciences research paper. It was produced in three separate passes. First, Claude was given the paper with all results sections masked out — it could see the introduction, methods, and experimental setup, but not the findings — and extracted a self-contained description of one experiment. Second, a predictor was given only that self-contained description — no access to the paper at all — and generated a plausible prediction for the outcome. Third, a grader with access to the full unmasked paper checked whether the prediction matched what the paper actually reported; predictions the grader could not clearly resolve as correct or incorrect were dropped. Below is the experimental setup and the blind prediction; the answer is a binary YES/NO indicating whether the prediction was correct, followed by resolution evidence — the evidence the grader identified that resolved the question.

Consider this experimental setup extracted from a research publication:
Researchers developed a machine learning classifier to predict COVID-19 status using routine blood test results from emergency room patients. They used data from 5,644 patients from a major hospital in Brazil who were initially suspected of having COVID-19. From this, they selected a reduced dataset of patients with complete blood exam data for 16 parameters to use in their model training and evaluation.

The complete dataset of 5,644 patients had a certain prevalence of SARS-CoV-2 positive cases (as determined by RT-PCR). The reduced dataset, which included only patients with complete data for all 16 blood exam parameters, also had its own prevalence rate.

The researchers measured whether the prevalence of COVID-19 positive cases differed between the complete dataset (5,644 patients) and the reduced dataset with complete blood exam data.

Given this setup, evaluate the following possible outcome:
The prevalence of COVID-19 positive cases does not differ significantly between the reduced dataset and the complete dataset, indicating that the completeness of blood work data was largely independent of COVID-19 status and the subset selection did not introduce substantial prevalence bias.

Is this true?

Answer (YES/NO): NO